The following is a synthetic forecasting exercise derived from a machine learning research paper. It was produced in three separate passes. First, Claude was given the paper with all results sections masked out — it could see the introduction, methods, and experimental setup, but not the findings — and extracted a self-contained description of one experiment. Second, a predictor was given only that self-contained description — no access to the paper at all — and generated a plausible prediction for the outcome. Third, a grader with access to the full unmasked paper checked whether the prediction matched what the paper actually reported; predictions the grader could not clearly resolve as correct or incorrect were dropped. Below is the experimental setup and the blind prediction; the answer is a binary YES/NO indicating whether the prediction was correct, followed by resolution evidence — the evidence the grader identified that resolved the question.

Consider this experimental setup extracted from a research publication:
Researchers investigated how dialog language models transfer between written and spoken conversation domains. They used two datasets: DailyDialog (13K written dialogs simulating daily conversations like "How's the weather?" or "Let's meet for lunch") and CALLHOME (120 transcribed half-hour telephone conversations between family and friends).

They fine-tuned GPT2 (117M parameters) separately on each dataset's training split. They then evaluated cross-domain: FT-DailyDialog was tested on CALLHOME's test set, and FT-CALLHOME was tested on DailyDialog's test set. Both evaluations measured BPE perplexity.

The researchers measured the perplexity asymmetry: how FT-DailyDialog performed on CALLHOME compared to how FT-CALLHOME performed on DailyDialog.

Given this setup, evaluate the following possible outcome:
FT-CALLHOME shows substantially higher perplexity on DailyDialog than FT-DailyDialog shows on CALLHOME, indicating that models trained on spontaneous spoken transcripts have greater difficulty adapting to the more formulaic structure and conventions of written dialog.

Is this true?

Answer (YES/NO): NO